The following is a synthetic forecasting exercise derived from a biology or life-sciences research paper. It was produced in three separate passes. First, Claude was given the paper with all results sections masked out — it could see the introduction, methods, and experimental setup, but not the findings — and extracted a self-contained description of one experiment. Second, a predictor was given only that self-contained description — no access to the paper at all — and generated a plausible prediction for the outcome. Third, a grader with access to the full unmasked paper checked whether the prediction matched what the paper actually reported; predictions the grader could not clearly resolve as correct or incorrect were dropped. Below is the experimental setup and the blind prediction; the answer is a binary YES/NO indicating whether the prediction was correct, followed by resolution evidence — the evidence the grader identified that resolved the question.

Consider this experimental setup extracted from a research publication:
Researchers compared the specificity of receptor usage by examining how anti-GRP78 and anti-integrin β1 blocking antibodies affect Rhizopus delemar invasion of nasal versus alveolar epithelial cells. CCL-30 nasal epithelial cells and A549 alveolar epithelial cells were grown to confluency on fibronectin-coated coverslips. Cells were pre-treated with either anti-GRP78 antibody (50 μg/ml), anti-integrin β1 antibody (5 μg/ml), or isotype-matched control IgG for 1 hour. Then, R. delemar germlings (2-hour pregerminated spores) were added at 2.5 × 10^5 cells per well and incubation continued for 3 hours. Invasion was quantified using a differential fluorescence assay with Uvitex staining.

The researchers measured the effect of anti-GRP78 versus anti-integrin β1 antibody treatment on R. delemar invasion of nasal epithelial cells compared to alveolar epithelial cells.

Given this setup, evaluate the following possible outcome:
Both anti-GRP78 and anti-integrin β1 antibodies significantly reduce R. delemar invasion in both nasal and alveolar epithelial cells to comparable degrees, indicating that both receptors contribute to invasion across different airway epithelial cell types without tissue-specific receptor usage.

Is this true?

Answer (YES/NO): NO